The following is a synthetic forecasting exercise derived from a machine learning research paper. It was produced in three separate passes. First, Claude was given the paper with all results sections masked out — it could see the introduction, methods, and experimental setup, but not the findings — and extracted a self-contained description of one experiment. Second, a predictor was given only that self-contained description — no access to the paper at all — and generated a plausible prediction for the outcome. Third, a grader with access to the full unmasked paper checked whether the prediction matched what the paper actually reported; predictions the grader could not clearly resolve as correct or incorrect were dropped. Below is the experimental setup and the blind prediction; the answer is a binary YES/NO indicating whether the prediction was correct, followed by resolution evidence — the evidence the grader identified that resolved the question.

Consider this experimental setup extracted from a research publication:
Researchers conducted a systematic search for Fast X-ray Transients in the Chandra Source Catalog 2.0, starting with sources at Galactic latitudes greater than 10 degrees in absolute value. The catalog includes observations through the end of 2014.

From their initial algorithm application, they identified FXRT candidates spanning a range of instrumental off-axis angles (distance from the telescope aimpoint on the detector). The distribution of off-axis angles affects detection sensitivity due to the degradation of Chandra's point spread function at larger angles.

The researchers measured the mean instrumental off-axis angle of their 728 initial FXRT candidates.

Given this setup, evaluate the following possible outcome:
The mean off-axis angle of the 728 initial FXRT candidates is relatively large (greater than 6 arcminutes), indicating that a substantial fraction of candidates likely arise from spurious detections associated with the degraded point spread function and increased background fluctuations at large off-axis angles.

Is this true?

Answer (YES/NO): NO